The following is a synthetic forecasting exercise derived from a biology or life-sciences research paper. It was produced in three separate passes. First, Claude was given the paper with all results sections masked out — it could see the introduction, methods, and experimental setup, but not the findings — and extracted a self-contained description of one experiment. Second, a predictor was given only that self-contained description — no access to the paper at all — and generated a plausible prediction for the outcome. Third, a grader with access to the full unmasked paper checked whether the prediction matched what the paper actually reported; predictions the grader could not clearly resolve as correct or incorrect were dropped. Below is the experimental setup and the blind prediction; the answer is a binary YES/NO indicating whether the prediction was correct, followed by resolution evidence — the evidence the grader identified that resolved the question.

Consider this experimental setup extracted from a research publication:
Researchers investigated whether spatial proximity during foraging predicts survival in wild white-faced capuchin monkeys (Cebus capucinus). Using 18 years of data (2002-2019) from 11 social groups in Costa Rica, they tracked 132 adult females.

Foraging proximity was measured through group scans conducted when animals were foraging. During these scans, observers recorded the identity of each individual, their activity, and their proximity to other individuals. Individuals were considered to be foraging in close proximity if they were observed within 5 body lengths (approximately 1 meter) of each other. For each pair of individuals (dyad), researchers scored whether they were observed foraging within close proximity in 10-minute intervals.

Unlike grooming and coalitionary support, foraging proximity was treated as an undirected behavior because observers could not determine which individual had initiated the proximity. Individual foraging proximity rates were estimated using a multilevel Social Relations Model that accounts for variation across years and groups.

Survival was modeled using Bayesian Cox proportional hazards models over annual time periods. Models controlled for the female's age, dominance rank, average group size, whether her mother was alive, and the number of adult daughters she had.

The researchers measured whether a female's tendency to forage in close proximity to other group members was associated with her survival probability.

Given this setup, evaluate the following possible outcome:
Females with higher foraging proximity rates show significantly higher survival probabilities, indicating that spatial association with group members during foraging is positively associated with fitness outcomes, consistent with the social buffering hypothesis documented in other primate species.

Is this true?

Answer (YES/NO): NO